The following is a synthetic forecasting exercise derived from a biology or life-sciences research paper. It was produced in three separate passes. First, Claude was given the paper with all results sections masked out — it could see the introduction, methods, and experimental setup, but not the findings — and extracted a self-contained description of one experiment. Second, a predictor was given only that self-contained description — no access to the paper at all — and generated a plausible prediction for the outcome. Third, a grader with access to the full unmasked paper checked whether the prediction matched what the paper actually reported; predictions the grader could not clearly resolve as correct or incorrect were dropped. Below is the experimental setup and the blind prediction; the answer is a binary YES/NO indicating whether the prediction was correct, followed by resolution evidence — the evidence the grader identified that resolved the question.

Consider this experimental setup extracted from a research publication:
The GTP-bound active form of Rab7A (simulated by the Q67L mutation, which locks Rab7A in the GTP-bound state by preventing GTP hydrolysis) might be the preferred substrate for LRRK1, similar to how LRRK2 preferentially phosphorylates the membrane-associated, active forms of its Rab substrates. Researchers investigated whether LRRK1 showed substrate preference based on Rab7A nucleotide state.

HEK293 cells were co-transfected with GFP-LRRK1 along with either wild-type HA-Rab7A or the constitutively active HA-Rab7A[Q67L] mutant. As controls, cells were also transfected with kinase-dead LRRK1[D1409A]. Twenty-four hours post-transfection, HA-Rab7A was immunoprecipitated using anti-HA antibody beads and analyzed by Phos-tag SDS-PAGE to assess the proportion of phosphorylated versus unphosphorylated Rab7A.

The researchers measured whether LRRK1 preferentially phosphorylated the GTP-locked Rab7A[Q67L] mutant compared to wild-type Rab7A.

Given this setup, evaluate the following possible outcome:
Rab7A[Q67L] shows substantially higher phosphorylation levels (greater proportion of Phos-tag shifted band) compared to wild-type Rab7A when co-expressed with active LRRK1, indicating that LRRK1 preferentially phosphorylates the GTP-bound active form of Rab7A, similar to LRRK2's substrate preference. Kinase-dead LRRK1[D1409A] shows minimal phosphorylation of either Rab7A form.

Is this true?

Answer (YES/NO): NO